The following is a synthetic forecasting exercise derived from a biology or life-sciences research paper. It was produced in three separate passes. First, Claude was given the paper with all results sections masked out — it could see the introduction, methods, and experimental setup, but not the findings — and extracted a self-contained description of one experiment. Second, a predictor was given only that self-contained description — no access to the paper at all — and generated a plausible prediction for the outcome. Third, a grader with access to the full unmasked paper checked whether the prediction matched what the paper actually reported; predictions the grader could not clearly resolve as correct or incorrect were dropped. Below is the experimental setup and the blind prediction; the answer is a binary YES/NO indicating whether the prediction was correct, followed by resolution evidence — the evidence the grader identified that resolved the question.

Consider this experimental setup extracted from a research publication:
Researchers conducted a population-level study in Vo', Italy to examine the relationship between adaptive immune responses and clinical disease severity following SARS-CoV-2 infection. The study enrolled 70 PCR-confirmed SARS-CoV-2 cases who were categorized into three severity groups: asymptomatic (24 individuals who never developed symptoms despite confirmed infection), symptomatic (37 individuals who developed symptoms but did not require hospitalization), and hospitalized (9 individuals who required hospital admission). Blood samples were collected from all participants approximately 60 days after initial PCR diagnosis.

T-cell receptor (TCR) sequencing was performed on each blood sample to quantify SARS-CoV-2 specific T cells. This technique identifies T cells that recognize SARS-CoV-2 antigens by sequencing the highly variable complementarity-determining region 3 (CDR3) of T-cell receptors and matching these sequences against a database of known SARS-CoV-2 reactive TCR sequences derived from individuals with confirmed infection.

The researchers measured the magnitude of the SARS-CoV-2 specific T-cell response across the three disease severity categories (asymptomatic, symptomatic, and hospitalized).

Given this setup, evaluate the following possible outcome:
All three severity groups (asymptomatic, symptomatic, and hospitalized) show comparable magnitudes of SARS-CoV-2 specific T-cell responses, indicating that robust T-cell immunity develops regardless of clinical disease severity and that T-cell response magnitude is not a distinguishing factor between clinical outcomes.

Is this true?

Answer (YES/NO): NO